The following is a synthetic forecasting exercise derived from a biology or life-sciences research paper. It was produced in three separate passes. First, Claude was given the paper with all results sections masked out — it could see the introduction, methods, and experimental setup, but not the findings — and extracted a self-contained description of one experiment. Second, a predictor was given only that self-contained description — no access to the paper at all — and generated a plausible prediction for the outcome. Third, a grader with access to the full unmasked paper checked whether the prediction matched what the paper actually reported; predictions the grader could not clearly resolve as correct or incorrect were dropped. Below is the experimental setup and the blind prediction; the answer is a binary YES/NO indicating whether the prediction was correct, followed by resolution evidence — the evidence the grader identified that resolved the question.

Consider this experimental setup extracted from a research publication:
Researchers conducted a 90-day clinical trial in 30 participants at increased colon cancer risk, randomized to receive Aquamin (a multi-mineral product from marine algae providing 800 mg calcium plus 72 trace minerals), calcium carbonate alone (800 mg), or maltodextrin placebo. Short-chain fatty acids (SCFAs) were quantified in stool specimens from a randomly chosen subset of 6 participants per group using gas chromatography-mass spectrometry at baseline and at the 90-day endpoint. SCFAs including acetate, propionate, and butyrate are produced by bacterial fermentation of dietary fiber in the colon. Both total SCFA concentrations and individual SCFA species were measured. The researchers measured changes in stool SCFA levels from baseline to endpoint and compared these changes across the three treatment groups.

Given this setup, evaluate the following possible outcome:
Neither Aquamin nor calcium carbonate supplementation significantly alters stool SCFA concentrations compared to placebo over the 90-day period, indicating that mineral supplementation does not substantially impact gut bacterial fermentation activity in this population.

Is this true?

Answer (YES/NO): NO